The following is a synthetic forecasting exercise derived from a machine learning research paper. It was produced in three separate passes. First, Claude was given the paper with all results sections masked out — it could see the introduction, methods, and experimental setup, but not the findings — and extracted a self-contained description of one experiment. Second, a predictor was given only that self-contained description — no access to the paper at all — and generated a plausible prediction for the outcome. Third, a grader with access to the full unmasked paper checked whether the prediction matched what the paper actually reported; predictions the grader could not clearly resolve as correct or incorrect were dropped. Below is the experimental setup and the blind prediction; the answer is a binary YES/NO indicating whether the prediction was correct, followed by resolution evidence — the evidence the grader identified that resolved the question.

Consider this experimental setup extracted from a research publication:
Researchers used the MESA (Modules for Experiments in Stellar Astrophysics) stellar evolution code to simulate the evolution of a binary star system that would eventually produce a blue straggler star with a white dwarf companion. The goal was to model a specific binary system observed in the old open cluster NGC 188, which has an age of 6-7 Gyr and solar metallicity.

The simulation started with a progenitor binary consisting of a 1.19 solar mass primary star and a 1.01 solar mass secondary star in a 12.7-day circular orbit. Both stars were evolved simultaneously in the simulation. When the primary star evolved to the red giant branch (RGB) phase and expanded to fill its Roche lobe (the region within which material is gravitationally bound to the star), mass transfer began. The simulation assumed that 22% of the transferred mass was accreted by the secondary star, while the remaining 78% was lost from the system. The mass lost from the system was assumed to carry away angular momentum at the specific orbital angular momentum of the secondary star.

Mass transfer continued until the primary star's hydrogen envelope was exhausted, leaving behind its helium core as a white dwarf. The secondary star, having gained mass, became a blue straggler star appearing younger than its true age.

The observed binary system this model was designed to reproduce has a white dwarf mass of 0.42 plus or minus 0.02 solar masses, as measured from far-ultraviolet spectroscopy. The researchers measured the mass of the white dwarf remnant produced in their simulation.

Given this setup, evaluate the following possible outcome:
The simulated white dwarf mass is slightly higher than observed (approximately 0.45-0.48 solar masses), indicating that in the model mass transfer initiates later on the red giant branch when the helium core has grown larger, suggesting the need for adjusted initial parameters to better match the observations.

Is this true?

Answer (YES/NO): NO